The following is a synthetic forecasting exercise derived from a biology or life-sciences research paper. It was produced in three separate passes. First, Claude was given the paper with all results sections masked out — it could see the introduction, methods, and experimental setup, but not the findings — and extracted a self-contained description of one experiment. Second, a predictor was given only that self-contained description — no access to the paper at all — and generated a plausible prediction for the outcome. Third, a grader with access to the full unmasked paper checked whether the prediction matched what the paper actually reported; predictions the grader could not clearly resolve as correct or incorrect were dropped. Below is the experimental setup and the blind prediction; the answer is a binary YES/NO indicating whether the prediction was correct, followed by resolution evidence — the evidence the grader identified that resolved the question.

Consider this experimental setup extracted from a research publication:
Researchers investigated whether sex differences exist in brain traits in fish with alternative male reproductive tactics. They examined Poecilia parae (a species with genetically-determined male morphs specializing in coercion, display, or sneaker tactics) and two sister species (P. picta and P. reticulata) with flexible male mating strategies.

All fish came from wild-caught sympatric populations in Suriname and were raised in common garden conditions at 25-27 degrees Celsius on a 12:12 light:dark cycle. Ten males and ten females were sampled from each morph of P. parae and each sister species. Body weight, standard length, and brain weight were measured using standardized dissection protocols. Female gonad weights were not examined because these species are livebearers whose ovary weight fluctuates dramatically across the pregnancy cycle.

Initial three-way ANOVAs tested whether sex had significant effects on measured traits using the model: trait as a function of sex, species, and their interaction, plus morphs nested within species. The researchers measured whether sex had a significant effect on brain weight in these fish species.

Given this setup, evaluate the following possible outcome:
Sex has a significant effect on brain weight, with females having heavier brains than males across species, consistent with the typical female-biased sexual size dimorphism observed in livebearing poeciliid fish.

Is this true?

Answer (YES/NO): NO